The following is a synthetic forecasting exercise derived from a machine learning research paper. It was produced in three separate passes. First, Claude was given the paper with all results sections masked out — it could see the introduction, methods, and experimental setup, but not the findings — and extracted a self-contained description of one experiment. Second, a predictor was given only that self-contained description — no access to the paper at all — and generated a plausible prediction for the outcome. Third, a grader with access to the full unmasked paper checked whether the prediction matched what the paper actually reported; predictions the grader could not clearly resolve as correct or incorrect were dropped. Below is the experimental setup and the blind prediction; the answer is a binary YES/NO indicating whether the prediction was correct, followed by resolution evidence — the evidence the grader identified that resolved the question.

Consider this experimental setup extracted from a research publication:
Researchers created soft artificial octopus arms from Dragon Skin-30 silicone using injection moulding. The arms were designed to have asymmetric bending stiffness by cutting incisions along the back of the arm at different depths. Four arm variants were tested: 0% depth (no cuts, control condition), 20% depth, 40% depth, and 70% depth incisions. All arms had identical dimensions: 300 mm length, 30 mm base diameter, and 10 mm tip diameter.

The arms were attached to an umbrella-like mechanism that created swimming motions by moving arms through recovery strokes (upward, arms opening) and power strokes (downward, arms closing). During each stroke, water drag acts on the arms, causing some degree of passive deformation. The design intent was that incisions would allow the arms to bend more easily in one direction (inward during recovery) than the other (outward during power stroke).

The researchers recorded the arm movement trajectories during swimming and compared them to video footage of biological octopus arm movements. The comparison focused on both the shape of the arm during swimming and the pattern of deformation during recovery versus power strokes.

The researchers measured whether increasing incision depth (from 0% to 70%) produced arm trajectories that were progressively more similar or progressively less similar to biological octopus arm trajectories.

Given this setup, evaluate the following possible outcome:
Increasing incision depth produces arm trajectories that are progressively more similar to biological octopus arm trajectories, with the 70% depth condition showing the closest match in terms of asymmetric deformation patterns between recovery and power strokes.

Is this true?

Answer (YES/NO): YES